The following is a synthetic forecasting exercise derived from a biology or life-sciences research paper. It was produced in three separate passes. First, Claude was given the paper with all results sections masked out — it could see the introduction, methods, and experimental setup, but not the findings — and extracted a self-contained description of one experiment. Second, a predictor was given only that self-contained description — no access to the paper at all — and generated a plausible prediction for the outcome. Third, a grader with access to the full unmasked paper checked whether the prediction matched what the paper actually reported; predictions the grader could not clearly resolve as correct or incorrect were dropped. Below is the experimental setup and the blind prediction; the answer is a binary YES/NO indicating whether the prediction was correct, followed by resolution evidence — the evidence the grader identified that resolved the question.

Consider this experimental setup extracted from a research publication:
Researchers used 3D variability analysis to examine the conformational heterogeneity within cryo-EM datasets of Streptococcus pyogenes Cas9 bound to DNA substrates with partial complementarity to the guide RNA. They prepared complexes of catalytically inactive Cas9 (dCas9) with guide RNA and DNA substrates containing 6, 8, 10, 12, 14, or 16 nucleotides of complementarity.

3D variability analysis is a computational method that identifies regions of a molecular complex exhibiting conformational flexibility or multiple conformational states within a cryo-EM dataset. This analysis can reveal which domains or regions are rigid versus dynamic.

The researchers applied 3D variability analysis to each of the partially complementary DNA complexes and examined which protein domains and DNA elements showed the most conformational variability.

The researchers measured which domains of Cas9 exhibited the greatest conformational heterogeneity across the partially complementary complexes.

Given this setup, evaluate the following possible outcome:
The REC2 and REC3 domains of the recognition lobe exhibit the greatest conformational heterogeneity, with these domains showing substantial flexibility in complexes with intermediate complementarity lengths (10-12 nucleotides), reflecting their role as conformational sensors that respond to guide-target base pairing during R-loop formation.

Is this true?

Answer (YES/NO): NO